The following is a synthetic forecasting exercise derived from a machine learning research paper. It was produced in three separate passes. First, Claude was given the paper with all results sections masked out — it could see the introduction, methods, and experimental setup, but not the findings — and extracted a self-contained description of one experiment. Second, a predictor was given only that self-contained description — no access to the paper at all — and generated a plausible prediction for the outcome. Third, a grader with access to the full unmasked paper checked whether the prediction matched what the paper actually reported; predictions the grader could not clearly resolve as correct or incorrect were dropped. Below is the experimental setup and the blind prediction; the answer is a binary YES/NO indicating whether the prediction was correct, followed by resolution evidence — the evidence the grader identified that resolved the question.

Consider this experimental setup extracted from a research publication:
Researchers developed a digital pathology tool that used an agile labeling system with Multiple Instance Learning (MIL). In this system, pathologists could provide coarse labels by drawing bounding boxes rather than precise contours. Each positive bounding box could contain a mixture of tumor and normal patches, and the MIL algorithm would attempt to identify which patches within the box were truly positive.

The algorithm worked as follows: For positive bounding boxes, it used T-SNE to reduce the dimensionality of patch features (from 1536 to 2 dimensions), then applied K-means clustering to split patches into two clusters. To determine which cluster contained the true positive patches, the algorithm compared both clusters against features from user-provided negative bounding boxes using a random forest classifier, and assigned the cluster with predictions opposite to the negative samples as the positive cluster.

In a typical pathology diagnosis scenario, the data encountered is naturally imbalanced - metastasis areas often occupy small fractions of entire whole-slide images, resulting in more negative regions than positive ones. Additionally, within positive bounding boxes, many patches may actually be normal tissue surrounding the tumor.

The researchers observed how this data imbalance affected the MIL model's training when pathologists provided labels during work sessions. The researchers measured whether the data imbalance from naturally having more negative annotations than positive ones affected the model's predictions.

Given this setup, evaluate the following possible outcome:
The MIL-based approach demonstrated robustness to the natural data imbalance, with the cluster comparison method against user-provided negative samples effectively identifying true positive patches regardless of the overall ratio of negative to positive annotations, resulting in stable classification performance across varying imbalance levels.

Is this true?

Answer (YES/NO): NO